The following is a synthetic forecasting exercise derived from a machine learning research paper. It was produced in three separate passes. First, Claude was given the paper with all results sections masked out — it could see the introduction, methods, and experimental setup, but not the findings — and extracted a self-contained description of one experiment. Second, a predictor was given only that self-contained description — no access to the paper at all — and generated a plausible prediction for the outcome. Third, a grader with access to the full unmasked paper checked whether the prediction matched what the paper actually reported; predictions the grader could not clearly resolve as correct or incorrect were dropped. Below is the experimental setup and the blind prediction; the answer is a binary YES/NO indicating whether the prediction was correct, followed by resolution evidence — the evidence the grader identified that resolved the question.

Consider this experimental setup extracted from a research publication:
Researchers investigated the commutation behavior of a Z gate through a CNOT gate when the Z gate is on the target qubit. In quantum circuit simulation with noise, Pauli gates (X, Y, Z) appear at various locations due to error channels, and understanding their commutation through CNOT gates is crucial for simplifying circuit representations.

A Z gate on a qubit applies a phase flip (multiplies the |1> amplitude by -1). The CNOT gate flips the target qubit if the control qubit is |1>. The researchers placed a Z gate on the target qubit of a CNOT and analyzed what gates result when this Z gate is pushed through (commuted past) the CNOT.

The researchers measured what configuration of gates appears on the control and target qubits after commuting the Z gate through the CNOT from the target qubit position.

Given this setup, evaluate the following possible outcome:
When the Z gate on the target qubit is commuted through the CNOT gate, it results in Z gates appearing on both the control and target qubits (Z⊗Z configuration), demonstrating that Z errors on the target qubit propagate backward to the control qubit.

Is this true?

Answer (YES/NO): YES